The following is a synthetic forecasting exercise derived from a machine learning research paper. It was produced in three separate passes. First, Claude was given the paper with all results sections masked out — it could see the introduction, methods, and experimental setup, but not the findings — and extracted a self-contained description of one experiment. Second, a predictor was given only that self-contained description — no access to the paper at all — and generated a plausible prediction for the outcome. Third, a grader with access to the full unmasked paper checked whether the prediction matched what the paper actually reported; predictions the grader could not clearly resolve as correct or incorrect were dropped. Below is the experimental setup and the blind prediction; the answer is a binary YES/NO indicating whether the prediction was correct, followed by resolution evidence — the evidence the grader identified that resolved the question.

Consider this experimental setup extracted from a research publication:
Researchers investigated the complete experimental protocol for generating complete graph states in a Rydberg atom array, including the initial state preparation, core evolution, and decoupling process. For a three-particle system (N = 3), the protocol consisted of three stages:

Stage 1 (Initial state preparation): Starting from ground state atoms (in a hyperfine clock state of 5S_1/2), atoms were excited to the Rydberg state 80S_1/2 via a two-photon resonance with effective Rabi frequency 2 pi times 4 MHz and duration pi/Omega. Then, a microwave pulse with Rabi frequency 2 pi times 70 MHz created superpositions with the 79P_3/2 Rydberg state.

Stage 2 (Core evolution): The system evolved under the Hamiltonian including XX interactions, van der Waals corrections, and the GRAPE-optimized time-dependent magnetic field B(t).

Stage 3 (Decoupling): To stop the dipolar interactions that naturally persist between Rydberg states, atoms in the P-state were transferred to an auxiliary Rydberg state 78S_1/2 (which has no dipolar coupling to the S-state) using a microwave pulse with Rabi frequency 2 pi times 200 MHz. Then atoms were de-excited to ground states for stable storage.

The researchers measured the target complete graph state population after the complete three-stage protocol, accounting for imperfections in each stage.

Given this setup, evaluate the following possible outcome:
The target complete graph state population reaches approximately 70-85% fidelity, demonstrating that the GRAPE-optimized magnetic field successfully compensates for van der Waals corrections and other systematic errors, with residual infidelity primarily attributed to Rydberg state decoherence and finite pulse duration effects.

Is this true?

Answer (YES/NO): NO